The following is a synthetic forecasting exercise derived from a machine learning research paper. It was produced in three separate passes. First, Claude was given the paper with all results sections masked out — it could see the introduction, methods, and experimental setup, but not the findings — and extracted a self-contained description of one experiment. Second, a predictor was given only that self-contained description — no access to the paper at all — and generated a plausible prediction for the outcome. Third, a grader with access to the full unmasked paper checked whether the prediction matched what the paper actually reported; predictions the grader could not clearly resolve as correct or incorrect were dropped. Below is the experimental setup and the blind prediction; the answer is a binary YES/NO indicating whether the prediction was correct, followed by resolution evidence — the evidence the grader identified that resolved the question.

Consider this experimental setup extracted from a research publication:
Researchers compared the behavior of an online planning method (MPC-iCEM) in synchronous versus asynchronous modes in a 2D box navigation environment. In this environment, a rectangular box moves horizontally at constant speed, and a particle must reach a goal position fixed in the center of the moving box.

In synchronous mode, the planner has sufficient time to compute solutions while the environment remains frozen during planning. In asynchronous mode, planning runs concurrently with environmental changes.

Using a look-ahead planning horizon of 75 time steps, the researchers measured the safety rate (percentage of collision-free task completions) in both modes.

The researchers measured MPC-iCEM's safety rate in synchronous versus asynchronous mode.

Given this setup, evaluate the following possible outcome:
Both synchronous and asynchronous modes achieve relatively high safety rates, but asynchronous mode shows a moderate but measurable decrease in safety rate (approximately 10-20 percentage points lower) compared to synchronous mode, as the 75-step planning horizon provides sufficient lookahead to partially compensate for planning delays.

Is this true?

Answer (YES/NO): YES